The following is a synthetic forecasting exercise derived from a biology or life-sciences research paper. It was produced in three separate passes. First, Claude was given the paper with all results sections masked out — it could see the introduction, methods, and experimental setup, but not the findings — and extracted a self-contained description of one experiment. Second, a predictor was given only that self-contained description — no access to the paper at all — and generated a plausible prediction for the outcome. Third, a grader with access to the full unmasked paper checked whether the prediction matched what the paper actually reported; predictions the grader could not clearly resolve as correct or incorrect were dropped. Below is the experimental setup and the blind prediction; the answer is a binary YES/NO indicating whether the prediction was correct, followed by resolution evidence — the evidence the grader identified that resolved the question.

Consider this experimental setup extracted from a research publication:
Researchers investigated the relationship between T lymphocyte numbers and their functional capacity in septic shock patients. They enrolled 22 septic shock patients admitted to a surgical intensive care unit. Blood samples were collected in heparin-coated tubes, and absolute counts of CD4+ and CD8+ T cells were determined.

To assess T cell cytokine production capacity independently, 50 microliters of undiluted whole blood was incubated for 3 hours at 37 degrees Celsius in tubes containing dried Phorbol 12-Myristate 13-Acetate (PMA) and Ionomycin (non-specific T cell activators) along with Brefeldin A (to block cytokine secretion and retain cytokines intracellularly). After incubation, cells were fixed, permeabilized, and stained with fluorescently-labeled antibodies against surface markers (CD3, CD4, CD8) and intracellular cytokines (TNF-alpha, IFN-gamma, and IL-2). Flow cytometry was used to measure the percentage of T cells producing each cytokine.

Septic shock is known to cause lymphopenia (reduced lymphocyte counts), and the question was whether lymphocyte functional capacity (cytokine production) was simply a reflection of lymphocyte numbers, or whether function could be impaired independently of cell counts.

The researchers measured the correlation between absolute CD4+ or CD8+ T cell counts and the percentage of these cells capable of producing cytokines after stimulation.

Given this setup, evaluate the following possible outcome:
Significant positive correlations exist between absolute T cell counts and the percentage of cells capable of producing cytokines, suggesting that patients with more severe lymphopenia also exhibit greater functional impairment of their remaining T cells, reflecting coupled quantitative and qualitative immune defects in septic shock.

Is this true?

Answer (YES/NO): NO